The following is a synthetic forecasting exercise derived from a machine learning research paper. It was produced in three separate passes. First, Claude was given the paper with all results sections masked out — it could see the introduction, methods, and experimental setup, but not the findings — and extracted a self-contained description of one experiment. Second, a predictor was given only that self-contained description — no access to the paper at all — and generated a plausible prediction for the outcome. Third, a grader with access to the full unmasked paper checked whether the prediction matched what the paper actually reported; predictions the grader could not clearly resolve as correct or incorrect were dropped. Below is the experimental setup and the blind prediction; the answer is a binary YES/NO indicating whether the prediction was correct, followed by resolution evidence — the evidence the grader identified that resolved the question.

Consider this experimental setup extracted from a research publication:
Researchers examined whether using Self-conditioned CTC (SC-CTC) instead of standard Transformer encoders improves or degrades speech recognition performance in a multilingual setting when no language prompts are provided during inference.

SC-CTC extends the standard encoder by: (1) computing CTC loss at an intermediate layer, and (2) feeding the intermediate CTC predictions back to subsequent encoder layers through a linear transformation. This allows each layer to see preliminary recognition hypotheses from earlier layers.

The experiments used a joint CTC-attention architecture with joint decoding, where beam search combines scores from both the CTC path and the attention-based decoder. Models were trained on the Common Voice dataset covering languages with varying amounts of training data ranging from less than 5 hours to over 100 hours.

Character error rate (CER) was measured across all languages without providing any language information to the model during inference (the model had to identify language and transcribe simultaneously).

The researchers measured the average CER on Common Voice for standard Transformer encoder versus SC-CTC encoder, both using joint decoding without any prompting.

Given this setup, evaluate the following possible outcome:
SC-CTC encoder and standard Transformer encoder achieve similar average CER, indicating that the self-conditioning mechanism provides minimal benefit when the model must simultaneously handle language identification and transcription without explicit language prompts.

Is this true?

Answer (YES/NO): NO